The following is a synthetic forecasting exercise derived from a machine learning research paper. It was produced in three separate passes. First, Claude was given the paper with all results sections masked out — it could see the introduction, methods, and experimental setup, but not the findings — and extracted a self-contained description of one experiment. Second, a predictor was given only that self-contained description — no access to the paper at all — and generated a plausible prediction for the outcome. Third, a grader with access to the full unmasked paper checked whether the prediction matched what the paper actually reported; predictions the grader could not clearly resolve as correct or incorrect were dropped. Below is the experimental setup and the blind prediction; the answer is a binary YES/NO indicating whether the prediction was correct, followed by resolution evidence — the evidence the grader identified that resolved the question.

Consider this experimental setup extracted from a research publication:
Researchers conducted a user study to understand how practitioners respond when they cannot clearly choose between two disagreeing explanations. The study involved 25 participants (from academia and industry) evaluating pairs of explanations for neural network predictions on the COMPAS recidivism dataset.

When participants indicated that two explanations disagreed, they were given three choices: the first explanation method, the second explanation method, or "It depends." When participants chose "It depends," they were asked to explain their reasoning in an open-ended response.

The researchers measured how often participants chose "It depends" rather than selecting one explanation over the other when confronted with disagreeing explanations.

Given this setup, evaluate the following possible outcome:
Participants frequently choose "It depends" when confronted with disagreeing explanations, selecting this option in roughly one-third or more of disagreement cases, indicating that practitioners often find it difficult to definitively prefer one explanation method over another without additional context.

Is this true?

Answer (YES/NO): YES